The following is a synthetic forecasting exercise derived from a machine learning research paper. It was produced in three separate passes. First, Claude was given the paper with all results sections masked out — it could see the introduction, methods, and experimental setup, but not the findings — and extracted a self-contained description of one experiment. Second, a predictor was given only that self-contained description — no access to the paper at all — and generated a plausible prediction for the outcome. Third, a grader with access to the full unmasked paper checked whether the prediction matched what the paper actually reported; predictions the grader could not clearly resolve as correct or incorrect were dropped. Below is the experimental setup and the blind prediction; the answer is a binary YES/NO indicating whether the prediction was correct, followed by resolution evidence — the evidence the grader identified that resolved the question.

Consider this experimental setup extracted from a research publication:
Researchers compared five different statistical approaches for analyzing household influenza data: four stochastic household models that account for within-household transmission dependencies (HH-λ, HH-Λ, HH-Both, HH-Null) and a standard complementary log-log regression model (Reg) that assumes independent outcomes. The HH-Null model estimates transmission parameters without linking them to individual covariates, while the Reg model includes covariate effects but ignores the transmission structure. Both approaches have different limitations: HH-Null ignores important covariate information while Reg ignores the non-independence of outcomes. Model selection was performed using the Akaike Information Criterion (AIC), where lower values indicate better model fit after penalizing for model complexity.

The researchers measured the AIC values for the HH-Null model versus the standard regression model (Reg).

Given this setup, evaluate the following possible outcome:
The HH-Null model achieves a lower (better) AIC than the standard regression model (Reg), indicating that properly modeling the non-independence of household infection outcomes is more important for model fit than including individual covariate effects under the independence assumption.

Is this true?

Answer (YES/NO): NO